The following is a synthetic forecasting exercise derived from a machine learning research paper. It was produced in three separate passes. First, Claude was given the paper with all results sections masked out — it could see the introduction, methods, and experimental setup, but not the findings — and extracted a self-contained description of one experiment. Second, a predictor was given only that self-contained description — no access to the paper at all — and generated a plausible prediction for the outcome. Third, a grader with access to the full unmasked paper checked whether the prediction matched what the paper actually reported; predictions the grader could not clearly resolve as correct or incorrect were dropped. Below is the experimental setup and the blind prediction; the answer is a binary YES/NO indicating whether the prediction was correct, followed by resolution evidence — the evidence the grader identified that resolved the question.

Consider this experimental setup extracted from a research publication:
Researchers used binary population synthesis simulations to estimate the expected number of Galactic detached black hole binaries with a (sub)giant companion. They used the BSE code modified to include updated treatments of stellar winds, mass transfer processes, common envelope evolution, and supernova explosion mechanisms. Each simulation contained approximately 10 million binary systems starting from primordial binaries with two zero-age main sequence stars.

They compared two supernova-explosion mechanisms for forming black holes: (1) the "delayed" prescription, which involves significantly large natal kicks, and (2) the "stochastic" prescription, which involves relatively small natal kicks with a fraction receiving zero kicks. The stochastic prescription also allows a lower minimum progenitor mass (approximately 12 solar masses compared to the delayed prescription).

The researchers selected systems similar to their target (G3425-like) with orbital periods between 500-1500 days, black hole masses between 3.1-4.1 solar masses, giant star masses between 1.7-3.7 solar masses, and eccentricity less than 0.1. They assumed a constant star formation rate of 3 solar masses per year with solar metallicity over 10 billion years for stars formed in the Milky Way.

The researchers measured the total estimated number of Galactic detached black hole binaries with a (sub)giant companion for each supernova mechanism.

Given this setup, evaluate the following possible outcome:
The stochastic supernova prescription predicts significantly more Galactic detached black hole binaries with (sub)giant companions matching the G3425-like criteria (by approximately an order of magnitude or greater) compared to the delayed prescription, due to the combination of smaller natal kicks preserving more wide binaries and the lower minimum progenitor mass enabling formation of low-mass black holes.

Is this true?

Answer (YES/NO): YES